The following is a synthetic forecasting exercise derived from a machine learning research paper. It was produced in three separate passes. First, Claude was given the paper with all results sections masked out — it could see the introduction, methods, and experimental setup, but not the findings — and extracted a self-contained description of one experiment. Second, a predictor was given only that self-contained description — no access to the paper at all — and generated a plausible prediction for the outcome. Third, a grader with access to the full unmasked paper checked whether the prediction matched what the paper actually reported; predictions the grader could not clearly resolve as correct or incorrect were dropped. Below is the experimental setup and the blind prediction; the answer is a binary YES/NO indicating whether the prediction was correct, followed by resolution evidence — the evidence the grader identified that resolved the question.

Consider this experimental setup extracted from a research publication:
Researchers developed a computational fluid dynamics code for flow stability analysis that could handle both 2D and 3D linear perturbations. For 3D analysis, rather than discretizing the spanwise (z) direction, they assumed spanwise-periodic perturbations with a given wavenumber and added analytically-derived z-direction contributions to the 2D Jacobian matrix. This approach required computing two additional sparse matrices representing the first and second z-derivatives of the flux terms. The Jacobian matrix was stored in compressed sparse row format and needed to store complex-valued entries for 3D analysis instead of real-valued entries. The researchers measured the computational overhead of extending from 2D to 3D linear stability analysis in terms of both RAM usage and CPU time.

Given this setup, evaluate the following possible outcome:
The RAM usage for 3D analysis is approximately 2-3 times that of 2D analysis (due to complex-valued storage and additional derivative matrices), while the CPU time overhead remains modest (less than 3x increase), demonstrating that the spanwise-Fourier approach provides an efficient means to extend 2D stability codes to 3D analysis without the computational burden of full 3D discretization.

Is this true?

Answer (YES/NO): NO